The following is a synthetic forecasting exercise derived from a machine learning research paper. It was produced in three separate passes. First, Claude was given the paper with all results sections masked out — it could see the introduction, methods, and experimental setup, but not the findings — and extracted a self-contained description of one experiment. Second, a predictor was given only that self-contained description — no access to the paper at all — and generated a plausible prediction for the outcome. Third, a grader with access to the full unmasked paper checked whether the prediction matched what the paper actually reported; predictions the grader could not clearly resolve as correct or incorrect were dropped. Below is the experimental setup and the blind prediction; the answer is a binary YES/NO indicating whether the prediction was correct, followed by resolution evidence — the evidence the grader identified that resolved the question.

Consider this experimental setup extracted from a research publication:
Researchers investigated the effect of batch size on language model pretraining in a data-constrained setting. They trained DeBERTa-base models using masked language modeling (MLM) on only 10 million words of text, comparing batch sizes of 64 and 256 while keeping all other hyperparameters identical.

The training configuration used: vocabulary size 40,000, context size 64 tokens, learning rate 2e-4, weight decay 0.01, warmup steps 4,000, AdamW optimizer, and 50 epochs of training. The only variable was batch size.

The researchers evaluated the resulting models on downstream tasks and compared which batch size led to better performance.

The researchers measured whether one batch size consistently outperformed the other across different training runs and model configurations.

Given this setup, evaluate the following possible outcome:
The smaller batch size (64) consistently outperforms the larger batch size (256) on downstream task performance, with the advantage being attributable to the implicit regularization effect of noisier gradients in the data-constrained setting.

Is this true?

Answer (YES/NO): NO